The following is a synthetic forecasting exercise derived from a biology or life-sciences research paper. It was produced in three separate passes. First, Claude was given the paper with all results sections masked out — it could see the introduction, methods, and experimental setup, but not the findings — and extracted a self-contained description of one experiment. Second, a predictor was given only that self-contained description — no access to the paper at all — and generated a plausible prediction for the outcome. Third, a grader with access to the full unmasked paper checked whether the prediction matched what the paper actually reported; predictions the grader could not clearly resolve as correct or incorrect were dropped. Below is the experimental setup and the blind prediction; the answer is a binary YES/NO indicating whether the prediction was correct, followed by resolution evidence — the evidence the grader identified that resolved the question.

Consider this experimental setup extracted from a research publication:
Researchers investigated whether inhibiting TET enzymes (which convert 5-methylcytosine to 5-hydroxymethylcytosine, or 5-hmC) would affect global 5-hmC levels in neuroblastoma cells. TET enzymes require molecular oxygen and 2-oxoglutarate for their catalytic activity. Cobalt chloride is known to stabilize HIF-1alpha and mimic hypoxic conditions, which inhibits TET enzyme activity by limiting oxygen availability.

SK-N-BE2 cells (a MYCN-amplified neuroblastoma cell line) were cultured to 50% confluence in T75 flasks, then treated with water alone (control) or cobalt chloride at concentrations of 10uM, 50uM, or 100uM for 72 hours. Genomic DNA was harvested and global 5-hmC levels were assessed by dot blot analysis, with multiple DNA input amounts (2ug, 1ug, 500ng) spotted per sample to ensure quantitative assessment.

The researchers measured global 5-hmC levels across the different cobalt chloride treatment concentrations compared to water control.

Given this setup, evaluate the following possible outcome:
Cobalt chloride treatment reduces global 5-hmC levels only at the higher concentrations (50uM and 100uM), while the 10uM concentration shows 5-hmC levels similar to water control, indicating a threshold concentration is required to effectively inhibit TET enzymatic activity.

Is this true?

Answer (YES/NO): NO